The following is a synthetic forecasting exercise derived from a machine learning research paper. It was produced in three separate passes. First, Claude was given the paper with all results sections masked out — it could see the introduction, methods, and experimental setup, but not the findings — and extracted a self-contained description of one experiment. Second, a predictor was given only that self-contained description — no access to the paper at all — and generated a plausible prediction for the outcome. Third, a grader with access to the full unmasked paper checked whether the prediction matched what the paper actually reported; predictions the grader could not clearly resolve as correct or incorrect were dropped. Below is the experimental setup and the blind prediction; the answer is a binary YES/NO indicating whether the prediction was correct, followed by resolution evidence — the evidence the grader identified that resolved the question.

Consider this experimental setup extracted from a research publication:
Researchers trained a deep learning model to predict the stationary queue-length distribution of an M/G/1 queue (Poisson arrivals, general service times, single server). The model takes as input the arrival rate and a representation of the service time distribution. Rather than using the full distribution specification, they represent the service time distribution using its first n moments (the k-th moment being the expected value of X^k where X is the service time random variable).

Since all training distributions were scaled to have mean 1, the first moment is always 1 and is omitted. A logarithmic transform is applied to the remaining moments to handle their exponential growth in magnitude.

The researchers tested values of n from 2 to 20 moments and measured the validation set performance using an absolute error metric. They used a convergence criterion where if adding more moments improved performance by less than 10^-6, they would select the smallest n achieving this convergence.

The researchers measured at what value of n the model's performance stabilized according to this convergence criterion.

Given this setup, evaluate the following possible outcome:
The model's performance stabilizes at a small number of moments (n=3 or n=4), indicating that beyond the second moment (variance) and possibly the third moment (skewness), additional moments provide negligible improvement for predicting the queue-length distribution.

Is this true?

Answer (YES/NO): NO